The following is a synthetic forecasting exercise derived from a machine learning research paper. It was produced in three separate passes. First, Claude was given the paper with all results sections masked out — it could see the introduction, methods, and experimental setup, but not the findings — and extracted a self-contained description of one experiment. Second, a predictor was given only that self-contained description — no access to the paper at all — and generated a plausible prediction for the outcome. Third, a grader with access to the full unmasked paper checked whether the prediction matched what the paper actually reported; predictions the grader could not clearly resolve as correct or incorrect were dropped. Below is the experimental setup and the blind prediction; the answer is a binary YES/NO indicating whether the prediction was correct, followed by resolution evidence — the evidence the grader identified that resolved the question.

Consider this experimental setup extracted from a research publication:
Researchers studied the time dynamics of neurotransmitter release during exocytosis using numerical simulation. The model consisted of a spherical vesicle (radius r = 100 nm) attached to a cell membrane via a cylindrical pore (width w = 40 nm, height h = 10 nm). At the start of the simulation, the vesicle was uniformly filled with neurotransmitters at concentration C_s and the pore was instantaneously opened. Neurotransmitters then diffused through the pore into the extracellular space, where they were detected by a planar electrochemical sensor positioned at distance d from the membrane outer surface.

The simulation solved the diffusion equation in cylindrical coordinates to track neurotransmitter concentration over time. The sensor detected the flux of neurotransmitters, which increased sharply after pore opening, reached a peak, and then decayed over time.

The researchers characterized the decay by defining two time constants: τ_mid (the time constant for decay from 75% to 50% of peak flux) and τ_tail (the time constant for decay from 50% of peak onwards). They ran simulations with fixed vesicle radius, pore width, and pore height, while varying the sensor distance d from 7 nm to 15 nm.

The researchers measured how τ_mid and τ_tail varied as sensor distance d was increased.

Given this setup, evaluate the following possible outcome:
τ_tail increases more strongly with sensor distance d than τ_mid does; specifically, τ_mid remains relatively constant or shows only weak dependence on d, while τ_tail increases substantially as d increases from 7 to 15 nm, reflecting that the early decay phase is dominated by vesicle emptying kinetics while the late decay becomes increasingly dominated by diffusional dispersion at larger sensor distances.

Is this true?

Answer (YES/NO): YES